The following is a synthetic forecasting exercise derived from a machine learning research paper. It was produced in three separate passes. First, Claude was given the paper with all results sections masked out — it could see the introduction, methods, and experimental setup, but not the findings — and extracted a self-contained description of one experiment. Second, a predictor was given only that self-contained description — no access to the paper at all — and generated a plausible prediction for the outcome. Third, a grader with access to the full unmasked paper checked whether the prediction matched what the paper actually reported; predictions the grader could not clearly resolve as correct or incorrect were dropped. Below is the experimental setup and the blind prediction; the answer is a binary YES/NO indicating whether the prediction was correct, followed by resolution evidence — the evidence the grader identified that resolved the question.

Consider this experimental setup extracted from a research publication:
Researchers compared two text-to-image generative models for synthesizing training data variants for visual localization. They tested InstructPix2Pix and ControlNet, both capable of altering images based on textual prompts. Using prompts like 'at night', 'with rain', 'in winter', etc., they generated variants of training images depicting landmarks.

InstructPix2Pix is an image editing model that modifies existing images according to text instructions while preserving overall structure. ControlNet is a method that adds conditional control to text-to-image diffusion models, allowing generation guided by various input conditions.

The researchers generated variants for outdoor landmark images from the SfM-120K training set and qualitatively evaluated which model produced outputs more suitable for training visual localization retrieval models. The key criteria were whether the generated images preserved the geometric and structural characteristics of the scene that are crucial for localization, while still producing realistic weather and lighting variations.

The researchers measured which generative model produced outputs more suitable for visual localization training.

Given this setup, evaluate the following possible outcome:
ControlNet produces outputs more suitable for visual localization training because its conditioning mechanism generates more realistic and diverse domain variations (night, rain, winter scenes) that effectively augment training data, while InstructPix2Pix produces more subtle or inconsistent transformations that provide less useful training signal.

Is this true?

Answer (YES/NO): NO